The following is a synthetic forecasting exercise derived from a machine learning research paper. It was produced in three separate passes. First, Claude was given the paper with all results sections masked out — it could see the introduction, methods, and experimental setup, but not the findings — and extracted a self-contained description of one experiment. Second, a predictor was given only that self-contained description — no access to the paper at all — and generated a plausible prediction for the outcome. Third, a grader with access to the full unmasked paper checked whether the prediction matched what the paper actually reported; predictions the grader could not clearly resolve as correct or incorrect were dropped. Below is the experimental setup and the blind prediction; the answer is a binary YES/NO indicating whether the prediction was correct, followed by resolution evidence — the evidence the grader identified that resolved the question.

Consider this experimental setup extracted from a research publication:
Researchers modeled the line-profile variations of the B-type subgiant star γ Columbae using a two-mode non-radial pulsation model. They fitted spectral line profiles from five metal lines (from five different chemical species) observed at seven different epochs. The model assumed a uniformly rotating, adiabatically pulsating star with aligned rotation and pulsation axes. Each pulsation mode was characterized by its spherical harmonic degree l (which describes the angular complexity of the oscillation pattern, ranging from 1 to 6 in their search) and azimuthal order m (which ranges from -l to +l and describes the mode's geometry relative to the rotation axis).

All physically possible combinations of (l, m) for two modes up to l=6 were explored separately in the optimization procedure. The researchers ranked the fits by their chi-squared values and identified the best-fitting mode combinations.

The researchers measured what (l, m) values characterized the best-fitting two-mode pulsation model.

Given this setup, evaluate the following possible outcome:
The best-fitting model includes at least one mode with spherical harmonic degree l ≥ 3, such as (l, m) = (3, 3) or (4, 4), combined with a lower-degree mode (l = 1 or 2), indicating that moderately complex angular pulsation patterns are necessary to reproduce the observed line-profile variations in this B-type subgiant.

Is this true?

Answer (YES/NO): NO